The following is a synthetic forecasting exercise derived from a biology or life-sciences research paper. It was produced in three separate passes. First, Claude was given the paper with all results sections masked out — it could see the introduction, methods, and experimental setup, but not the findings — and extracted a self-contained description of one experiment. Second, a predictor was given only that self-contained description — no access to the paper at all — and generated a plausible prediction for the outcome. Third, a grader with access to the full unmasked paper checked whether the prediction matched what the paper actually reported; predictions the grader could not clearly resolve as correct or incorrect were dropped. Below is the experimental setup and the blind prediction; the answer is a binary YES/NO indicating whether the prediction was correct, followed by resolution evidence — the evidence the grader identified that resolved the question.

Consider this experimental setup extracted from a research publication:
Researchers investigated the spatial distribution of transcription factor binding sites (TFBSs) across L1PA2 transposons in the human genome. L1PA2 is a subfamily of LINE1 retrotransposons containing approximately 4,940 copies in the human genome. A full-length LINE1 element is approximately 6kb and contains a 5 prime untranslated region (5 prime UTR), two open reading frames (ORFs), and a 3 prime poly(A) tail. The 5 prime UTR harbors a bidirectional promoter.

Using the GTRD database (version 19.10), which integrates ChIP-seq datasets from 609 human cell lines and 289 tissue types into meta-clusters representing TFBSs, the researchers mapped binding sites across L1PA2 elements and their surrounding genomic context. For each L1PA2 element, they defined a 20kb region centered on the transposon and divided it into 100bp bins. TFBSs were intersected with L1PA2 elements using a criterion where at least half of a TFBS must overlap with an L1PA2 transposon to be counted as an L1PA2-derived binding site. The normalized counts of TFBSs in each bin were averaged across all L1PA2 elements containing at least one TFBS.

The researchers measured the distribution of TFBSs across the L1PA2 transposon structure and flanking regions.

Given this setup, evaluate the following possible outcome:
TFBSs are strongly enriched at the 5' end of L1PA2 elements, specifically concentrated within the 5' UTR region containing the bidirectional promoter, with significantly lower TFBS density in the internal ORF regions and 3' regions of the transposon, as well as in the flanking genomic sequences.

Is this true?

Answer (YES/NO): YES